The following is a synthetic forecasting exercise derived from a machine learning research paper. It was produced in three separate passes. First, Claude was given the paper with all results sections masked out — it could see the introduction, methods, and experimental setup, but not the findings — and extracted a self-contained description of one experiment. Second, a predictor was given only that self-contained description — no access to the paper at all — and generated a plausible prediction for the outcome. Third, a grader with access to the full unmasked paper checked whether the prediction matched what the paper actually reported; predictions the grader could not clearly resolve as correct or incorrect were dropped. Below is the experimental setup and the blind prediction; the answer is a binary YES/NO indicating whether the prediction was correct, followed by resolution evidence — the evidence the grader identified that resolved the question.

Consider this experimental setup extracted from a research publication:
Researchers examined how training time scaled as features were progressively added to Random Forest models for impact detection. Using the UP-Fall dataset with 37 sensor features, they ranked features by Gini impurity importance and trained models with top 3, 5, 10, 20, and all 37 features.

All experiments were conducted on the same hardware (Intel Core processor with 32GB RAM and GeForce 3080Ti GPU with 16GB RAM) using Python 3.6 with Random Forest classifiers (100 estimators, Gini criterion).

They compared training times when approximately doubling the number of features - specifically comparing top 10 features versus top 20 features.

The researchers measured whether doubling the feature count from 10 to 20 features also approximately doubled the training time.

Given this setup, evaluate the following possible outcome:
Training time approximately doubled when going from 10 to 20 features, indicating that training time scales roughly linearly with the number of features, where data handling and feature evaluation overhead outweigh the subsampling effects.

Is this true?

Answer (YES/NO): NO